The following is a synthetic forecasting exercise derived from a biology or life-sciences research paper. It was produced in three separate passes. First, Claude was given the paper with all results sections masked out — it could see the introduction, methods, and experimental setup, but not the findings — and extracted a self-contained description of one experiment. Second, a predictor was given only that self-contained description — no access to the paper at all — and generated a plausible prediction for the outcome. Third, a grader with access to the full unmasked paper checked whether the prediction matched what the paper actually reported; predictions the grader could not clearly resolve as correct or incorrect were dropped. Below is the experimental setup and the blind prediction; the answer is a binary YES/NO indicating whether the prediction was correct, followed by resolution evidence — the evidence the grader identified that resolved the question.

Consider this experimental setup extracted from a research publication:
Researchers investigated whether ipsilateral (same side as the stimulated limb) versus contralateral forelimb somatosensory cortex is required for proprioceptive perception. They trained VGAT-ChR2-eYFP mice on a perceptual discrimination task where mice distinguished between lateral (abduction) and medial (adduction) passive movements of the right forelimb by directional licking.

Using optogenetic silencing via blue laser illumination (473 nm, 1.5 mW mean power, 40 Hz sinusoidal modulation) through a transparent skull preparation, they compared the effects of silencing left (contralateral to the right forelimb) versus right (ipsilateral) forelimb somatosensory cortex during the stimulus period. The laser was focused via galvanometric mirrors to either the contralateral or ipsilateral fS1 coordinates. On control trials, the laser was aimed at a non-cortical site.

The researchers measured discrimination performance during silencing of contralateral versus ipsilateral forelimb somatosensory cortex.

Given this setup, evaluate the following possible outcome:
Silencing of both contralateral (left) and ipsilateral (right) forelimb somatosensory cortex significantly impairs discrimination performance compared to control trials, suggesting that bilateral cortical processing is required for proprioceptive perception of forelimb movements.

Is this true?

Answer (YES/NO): NO